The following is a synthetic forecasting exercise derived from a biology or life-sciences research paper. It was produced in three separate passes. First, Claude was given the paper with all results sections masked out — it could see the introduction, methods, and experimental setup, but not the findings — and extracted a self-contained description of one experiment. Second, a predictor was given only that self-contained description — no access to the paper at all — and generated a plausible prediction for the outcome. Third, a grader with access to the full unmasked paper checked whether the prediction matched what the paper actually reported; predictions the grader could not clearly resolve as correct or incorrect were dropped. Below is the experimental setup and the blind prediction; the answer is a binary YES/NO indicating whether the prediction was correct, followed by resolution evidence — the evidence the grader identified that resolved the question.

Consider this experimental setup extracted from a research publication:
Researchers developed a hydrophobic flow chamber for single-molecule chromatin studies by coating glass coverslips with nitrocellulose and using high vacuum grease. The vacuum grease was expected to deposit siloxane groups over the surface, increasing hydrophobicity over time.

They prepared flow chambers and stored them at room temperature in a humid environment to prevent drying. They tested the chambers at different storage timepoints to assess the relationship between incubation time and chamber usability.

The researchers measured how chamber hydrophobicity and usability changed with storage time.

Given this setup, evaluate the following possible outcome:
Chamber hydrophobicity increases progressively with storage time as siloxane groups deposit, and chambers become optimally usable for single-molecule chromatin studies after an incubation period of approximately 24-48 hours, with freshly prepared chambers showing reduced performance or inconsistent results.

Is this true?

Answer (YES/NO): YES